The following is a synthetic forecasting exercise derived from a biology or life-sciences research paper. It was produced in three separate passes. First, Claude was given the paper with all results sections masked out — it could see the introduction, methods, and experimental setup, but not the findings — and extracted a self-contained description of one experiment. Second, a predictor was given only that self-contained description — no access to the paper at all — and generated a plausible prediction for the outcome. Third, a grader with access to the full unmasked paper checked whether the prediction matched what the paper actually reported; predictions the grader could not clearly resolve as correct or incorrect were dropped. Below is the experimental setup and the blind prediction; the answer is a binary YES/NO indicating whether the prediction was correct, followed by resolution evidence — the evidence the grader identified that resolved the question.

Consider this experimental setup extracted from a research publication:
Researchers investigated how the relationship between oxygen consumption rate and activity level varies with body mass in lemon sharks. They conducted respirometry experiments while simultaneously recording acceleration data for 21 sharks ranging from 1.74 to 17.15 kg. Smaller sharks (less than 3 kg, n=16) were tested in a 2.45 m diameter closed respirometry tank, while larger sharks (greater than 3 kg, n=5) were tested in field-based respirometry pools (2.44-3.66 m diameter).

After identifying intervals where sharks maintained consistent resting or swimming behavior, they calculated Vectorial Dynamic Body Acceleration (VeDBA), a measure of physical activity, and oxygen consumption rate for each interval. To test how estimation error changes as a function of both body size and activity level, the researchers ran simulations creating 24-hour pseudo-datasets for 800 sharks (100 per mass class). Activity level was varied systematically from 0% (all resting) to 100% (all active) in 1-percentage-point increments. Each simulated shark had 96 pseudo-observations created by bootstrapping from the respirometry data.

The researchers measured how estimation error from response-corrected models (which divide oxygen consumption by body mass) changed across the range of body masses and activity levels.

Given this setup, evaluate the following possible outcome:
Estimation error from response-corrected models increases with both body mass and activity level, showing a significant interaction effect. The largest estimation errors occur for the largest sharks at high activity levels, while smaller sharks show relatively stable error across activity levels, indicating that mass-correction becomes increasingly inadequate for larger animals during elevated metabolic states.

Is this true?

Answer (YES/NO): NO